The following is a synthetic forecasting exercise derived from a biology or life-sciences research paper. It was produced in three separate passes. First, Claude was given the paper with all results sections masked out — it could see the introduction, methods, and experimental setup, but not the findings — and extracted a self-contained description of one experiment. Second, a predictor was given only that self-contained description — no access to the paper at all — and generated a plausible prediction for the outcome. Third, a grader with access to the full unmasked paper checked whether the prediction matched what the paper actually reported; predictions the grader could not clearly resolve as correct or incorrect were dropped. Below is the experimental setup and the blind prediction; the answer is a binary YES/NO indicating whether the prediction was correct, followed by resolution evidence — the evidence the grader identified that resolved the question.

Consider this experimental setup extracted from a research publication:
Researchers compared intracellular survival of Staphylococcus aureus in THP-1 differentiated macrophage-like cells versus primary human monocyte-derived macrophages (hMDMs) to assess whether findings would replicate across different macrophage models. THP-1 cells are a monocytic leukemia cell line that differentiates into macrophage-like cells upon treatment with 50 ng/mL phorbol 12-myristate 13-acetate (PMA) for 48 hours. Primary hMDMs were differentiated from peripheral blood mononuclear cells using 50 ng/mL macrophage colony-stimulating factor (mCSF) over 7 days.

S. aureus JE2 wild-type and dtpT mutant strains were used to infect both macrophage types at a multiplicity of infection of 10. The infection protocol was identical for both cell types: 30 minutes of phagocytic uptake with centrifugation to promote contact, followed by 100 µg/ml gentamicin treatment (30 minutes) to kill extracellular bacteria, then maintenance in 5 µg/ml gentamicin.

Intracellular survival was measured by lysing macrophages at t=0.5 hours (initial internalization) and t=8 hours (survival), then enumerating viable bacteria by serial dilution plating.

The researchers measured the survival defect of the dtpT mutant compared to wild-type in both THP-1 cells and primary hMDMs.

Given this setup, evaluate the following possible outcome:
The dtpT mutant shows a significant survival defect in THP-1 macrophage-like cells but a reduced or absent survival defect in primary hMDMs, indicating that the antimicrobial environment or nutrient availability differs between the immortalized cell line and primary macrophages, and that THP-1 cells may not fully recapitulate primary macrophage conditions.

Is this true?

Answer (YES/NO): NO